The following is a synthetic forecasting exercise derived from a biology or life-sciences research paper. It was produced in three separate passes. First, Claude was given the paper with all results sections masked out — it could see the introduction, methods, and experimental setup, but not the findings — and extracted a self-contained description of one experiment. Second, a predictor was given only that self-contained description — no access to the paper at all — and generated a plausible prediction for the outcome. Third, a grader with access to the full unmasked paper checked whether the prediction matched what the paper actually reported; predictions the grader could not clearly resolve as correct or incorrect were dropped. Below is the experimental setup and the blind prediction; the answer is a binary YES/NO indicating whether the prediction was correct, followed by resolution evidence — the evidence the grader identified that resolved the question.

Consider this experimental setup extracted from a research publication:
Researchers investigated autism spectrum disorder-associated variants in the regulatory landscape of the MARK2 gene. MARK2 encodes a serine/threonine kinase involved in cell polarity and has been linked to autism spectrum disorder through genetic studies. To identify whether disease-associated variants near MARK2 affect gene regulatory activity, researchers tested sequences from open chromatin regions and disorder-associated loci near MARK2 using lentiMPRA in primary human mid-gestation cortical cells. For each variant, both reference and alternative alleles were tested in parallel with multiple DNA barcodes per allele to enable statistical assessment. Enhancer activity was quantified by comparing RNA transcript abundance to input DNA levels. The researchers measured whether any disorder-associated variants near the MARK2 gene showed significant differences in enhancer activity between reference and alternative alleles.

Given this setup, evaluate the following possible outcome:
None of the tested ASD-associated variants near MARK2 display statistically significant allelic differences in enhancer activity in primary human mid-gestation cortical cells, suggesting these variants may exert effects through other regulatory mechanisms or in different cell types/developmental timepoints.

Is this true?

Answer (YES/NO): NO